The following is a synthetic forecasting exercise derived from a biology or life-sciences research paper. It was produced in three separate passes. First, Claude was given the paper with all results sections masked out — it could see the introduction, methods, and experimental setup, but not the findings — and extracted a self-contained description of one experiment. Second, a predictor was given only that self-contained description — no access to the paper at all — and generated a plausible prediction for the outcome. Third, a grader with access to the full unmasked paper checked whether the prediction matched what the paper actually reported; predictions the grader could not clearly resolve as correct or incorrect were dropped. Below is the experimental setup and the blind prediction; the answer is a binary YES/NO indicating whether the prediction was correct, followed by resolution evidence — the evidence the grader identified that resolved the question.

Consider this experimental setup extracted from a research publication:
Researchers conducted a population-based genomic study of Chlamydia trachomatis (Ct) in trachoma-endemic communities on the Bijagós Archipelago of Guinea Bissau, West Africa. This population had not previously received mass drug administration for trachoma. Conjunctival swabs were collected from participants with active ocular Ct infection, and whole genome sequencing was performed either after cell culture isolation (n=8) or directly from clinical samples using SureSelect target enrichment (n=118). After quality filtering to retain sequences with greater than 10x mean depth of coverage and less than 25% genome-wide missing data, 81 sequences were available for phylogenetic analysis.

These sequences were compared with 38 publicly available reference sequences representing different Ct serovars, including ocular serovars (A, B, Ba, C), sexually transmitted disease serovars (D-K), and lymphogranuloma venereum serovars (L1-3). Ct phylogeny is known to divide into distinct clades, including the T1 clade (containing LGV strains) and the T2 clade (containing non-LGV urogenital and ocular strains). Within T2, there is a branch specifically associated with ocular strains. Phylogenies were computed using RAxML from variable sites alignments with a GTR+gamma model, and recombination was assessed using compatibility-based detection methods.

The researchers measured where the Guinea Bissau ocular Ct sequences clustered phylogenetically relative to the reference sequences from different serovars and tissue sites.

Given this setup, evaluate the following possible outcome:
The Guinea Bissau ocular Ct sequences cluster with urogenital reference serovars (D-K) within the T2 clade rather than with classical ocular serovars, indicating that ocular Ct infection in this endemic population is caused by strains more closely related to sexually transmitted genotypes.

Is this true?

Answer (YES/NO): NO